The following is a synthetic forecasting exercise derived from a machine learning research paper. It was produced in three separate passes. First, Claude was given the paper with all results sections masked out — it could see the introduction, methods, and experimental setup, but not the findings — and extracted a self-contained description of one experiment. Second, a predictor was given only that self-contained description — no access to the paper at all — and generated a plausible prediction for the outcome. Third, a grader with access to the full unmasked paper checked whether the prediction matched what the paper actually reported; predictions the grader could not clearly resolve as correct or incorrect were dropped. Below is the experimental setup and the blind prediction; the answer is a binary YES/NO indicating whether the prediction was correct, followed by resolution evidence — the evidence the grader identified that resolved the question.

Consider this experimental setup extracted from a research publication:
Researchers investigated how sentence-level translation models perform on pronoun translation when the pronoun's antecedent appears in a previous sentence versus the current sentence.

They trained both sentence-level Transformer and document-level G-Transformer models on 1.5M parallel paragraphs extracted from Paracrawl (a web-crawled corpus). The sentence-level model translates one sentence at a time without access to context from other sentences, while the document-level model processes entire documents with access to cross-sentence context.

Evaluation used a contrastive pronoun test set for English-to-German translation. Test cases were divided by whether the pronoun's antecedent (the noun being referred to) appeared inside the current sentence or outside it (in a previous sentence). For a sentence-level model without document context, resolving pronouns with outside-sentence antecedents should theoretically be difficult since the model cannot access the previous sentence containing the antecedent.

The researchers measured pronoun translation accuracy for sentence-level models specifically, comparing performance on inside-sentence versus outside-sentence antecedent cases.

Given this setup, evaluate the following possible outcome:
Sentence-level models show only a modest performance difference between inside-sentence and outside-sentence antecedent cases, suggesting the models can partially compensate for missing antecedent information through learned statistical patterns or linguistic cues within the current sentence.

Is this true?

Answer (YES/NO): NO